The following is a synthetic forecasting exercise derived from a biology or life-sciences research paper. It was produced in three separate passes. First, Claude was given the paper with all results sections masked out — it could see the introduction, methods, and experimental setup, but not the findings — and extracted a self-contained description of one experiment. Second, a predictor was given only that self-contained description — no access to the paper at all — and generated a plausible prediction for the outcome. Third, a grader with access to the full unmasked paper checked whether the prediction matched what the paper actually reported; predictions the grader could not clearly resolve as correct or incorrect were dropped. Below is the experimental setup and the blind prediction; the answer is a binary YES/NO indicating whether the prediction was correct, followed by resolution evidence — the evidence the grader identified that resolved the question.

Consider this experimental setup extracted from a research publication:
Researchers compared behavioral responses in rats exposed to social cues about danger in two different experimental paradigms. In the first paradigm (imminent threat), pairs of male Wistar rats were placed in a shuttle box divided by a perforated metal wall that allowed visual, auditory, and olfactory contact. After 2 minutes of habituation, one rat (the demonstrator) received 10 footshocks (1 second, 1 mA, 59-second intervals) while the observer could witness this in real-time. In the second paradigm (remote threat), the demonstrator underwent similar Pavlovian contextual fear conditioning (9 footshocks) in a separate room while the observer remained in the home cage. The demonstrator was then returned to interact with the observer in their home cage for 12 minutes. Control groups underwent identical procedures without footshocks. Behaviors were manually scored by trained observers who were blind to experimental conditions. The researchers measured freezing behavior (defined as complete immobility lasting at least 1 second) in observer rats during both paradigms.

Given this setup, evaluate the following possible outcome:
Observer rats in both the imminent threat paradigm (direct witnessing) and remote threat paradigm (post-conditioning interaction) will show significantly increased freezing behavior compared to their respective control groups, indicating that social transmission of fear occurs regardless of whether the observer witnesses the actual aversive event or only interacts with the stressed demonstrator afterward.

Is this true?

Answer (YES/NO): NO